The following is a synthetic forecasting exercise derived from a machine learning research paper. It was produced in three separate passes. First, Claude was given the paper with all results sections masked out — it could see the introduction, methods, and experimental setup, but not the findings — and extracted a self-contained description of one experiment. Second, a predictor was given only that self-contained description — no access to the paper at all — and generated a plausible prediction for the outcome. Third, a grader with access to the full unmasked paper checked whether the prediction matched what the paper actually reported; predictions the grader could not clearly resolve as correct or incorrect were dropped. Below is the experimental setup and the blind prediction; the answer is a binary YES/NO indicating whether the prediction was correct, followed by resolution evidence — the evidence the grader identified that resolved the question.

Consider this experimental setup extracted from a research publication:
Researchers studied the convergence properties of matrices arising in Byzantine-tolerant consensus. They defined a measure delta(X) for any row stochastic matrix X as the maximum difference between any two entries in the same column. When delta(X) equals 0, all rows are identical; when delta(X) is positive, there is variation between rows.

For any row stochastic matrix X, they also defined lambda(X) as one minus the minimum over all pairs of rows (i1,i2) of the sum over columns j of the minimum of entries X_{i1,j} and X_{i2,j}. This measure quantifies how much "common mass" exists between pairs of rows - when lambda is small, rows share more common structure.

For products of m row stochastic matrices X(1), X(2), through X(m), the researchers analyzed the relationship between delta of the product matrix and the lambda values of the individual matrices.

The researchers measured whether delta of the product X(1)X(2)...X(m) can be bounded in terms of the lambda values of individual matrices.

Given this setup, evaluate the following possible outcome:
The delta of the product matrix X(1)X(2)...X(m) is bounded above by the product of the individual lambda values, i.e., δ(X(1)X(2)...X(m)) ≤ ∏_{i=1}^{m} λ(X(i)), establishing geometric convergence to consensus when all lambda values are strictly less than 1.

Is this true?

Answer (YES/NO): YES